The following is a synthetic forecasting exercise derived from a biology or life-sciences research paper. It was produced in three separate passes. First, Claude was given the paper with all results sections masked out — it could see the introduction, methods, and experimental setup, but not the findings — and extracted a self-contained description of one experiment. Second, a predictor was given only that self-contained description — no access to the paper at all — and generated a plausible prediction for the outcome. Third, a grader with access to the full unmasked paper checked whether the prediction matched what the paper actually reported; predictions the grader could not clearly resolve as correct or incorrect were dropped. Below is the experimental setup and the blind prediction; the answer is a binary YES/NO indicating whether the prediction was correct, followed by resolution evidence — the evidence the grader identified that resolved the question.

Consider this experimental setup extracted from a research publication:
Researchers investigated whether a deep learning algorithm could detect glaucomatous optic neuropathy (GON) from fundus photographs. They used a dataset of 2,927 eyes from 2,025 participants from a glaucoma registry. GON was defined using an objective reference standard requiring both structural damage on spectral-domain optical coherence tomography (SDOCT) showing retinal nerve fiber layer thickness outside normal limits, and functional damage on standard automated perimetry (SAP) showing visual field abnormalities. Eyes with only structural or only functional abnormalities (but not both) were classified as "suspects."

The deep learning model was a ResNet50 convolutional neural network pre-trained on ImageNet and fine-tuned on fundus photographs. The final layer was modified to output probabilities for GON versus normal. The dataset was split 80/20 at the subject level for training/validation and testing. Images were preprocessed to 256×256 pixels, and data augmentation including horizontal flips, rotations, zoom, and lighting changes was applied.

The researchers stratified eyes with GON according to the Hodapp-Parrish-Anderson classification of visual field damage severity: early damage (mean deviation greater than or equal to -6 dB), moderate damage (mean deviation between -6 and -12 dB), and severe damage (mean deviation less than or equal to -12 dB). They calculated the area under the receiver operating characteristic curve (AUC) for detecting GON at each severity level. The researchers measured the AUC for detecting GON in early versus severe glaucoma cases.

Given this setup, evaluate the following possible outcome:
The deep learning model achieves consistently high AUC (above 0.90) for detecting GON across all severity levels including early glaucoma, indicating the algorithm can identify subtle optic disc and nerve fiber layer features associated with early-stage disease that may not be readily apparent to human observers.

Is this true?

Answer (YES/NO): NO